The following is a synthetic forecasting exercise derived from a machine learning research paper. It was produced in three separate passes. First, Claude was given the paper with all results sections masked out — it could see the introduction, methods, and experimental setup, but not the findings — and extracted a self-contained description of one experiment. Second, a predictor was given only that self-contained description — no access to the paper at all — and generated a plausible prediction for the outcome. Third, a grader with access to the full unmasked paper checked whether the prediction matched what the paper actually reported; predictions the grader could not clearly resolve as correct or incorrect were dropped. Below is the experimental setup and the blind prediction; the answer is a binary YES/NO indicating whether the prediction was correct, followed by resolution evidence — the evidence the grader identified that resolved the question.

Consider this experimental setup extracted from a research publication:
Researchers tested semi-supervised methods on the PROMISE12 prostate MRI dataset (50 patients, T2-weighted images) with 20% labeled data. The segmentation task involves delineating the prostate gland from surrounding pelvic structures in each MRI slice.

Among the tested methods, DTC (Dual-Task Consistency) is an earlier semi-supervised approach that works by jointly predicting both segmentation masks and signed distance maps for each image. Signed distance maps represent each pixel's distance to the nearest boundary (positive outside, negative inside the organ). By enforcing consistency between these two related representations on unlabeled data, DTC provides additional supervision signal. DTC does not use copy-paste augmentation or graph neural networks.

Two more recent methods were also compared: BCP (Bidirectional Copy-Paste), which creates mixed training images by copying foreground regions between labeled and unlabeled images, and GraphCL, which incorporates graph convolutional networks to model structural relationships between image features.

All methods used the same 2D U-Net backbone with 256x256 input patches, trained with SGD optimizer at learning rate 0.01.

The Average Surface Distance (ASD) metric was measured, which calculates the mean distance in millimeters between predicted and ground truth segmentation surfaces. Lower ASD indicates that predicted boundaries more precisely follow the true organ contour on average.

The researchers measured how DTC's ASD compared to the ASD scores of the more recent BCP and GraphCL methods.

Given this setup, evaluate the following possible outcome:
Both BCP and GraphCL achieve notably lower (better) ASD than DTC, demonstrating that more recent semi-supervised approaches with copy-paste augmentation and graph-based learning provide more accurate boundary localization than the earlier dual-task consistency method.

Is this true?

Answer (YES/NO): NO